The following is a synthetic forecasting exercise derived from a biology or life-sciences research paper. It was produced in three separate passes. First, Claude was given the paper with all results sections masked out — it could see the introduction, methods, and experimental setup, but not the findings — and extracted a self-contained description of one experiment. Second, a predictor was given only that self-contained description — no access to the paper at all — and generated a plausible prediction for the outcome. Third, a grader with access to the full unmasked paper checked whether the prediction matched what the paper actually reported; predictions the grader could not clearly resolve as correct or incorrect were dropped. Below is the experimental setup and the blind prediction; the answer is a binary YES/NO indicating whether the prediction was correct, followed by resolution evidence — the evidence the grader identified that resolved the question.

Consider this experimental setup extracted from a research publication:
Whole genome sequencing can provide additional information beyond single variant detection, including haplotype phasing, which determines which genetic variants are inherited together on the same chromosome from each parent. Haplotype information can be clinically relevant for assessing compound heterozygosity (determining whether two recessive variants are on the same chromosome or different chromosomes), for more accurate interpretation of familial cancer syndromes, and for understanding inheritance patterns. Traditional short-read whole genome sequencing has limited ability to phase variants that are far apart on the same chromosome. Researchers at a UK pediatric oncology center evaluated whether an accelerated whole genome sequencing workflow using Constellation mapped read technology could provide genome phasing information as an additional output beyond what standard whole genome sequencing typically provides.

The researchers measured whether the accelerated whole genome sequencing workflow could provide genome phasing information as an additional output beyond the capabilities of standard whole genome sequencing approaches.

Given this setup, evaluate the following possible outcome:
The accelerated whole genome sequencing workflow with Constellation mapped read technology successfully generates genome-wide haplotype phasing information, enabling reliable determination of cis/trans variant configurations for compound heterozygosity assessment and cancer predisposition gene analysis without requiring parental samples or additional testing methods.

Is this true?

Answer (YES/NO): YES